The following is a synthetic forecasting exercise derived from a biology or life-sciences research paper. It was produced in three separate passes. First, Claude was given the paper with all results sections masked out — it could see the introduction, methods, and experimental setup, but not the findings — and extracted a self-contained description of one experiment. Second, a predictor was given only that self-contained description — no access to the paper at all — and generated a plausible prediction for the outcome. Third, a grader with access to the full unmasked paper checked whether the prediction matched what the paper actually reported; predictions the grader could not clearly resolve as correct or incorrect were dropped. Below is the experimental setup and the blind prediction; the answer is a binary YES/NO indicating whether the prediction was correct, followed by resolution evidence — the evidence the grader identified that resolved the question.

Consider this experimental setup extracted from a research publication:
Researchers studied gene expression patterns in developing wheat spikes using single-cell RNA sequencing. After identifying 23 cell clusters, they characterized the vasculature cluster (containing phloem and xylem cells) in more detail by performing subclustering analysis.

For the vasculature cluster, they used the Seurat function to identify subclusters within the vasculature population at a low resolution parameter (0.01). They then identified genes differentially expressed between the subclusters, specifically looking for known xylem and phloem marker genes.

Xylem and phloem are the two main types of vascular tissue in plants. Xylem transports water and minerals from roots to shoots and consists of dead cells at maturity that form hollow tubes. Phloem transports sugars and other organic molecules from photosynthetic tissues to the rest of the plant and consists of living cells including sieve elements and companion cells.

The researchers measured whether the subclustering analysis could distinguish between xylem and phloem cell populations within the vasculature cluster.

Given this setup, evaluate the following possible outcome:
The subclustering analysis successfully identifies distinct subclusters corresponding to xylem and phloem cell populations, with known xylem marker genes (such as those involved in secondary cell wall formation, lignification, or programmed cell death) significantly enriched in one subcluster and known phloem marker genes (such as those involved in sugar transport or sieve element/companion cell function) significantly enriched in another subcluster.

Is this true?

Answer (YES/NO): YES